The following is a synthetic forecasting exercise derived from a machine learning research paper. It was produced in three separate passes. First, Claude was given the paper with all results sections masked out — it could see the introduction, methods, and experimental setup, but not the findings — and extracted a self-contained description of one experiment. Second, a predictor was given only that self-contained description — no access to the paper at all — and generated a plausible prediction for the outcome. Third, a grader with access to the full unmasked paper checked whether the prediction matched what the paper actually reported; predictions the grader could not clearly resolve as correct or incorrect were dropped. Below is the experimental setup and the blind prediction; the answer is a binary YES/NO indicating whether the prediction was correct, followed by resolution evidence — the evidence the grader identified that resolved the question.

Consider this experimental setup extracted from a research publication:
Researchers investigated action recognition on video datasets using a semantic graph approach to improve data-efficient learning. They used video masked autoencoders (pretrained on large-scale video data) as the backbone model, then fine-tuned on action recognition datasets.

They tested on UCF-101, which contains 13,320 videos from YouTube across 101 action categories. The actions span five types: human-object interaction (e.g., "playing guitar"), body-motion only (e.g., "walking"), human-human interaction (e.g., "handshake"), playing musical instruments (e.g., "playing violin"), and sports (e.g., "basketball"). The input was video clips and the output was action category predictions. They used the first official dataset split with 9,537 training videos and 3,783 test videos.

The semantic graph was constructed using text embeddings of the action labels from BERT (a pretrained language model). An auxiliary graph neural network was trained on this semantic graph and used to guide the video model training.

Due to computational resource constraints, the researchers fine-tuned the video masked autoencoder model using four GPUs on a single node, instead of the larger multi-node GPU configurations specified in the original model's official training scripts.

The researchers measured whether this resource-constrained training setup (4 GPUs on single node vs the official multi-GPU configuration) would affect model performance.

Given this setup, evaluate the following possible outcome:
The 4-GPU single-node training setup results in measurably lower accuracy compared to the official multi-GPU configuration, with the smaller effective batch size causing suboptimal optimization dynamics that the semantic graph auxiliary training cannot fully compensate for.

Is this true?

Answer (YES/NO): NO